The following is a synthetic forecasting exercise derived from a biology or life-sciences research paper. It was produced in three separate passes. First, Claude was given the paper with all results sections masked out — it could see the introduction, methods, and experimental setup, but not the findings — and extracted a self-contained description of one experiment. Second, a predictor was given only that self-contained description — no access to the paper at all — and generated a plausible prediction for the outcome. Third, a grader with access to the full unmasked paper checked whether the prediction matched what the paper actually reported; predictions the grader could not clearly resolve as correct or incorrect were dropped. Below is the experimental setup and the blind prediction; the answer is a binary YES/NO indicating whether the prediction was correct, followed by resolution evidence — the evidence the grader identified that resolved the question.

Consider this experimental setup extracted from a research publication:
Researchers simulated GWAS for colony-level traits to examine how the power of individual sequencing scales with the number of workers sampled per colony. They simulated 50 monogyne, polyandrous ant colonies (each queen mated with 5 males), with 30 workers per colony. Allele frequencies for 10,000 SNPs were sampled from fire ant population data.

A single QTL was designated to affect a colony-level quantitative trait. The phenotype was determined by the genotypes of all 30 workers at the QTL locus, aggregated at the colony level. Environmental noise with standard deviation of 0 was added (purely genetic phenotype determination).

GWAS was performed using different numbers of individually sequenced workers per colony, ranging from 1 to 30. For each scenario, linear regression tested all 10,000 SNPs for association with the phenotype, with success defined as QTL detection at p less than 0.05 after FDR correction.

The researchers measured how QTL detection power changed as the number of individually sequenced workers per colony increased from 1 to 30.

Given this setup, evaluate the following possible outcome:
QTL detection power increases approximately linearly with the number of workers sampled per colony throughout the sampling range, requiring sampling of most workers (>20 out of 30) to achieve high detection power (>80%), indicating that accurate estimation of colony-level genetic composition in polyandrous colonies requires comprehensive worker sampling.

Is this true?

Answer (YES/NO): NO